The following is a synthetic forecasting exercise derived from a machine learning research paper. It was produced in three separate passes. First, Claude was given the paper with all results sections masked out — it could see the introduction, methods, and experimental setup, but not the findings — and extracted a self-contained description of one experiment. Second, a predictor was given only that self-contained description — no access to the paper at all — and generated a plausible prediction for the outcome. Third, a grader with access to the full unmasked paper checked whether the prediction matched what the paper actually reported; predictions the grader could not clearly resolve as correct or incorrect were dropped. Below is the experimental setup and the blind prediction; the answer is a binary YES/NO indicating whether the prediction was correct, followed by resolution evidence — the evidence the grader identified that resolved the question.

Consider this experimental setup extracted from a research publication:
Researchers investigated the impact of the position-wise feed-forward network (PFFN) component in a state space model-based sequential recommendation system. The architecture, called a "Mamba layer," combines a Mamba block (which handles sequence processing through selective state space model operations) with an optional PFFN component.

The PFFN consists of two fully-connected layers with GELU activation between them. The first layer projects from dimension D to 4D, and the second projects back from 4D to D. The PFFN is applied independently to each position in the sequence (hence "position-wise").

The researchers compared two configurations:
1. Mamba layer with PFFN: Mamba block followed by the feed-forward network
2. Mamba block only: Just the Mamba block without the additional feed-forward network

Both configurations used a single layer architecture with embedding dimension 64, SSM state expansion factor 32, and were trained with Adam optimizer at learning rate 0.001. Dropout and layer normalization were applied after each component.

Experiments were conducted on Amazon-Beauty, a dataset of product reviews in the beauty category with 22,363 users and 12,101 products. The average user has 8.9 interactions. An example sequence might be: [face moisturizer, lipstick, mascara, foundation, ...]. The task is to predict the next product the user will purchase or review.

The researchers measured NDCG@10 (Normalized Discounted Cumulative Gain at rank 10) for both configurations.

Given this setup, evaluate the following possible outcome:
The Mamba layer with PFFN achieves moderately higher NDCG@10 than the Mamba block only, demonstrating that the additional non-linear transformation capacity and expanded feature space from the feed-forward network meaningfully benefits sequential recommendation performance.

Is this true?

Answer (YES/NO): NO